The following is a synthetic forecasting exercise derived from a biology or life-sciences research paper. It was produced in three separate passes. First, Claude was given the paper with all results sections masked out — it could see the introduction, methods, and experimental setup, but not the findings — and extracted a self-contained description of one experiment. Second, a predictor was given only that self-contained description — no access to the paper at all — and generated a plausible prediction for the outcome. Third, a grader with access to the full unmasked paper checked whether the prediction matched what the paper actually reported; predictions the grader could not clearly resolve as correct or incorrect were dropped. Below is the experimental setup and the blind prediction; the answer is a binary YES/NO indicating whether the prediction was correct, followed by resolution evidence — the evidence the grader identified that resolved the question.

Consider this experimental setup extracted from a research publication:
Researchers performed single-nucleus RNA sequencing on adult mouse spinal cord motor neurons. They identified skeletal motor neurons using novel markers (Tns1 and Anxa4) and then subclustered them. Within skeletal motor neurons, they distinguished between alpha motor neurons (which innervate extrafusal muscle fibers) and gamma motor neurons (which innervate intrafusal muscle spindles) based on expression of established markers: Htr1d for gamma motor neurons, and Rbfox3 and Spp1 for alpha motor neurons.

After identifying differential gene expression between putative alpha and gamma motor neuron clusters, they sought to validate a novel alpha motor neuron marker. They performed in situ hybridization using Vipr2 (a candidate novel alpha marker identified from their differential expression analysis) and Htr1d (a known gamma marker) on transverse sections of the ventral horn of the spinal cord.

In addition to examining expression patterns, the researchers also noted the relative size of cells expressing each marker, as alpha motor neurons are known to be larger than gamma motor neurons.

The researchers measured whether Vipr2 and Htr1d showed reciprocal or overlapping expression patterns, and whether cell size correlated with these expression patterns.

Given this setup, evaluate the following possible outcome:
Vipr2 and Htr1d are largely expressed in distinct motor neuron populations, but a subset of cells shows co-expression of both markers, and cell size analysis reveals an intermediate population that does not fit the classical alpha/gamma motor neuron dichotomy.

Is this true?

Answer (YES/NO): NO